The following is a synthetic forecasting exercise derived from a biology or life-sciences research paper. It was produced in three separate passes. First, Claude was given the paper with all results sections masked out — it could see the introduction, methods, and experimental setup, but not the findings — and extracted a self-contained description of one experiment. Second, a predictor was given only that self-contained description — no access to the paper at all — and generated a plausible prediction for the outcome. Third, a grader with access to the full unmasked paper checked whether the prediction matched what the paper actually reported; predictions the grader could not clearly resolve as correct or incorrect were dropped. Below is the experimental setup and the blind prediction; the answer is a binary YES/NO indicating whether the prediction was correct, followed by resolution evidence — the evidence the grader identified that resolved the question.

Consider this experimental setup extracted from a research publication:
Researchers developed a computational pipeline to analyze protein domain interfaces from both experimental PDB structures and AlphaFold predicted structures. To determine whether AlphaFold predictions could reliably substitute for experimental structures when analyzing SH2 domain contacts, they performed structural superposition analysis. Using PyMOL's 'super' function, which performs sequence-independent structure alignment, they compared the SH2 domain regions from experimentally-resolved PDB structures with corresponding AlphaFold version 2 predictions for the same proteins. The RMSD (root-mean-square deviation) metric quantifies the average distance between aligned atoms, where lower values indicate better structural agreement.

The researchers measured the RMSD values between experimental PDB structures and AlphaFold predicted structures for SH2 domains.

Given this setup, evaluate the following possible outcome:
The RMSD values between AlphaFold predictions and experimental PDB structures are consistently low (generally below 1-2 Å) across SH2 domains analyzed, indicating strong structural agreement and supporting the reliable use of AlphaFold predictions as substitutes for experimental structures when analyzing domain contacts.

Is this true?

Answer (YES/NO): YES